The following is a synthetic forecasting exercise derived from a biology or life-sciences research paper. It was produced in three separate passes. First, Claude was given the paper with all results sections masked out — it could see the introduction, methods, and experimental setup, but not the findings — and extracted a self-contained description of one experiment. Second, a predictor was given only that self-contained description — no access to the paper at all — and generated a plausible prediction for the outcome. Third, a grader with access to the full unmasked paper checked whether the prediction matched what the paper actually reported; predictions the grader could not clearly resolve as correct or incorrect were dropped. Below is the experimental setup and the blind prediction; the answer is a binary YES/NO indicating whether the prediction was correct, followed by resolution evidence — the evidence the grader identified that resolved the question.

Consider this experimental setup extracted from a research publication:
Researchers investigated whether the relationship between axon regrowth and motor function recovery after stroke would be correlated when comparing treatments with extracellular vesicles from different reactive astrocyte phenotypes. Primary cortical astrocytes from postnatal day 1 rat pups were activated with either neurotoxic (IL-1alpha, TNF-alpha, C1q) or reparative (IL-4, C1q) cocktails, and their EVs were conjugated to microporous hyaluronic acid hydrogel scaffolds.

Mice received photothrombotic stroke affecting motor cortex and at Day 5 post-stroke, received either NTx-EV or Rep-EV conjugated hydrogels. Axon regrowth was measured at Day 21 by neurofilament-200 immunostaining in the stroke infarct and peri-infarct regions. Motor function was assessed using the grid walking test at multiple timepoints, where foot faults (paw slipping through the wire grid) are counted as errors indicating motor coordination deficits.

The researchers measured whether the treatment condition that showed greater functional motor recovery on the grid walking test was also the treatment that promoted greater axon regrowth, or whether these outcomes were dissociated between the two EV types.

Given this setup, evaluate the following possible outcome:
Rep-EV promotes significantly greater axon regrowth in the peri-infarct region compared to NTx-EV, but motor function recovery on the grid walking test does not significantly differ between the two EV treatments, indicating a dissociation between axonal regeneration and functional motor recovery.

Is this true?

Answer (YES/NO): NO